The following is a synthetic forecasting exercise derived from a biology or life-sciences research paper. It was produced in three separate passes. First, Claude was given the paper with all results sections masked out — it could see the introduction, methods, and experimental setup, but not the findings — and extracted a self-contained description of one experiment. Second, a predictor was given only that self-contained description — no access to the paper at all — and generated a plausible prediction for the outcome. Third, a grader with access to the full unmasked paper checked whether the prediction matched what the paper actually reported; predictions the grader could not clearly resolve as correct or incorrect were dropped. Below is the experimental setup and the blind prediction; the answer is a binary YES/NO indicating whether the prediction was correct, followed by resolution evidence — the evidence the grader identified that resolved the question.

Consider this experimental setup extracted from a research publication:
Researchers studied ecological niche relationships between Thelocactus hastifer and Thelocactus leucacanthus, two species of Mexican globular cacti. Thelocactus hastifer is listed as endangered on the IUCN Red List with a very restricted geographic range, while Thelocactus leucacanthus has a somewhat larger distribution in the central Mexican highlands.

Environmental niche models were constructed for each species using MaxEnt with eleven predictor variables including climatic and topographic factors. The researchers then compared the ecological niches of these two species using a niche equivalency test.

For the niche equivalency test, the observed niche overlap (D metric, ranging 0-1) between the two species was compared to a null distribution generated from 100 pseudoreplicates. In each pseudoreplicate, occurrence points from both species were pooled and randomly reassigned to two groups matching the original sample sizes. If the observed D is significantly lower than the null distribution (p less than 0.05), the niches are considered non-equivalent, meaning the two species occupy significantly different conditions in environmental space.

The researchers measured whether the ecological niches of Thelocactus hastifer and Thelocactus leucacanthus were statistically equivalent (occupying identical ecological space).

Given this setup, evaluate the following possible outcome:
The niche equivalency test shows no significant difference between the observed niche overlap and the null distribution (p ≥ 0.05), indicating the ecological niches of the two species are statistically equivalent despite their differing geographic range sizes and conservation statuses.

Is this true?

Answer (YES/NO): YES